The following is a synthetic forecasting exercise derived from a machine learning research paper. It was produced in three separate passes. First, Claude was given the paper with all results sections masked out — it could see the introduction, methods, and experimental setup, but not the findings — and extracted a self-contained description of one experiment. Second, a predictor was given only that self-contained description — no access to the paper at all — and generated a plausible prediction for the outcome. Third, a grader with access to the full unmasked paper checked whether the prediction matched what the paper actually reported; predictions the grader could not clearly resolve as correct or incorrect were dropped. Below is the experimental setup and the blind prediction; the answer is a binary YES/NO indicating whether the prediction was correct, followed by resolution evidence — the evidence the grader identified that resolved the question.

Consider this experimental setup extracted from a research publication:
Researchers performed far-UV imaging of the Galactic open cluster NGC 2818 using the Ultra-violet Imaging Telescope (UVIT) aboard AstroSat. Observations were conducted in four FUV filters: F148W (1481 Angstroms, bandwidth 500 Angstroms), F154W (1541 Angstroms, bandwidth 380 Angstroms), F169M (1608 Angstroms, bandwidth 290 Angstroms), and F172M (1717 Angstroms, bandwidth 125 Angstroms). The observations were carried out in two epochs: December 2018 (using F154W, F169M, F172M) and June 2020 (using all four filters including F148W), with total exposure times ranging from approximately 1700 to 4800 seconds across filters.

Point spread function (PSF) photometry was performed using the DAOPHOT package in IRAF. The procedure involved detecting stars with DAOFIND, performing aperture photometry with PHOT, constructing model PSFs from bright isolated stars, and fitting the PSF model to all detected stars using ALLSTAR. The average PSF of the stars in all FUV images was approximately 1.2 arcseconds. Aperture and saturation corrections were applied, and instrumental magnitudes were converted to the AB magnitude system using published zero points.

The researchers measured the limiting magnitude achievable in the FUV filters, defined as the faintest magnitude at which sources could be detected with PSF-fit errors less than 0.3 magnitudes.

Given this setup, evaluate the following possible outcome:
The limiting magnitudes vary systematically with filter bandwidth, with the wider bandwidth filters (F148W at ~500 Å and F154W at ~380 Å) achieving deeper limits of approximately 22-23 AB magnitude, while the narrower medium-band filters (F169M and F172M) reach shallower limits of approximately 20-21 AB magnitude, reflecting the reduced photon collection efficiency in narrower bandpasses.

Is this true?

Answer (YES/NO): NO